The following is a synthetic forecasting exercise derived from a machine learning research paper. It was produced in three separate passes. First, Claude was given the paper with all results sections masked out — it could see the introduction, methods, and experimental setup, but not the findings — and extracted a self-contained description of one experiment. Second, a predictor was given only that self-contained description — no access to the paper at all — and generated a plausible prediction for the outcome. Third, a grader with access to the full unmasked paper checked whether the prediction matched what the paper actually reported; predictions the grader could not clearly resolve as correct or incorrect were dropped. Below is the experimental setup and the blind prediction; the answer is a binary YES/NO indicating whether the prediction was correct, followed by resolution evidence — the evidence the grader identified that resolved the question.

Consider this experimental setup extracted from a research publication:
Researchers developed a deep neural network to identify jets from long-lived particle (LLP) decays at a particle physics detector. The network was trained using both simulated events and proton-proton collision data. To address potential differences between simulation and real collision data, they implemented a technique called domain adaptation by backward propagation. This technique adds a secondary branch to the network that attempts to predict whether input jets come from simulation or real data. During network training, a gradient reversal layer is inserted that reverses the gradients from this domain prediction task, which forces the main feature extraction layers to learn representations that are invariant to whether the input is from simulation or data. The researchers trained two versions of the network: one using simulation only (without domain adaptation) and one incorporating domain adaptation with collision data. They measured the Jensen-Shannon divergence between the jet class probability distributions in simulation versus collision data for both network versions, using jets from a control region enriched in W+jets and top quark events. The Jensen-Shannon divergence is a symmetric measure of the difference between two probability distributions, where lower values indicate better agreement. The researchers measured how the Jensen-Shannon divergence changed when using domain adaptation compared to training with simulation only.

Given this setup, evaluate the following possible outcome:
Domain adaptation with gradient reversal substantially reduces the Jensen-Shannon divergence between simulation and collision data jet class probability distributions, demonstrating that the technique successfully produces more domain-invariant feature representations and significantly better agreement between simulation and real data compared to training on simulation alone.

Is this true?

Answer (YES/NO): YES